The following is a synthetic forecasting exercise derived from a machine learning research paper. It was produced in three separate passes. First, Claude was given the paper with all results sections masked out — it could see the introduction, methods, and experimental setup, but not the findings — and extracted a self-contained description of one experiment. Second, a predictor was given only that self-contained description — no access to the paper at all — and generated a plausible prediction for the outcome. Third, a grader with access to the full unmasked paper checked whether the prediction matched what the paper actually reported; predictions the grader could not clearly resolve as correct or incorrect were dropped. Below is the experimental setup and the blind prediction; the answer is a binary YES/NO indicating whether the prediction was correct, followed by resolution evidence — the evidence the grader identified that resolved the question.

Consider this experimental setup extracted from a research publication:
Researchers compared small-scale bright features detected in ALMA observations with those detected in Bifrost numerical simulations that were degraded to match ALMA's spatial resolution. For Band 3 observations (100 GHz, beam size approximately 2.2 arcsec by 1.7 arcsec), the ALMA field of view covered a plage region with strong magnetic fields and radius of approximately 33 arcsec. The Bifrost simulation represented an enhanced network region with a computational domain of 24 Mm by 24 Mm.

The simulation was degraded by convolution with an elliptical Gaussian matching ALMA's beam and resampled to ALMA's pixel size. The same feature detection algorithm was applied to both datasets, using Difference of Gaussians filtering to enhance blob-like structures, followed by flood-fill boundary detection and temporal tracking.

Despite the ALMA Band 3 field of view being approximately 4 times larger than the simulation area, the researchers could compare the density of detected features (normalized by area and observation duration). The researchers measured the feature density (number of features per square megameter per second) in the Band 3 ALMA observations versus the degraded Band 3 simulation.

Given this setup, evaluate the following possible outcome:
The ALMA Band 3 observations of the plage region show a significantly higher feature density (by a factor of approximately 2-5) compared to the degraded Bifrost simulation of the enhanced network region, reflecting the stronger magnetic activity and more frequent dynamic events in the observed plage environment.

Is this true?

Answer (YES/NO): YES